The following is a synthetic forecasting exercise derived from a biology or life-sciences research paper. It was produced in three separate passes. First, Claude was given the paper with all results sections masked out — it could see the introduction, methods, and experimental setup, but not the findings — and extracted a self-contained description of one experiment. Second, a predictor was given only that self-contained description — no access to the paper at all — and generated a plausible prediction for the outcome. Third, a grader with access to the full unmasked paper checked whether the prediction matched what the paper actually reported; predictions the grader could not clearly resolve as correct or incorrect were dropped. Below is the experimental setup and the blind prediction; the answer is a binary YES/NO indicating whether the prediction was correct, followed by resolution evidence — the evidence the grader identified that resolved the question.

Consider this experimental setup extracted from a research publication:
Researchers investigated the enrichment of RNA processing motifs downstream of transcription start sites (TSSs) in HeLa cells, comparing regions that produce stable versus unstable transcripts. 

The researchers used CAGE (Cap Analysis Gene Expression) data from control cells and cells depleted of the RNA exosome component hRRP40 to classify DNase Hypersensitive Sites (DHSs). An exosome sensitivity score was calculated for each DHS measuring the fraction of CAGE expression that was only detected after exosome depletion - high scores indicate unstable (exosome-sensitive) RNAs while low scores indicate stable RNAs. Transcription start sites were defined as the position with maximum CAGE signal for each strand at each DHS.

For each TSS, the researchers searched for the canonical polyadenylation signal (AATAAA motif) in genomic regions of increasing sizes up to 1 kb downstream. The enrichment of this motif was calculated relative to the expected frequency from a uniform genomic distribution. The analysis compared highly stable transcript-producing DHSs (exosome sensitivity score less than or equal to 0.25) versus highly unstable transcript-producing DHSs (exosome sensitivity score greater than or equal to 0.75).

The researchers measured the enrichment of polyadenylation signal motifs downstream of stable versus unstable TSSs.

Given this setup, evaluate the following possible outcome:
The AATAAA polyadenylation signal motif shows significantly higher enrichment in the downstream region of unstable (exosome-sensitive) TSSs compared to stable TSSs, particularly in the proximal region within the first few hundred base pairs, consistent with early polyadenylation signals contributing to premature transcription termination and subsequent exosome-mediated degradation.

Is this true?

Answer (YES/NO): YES